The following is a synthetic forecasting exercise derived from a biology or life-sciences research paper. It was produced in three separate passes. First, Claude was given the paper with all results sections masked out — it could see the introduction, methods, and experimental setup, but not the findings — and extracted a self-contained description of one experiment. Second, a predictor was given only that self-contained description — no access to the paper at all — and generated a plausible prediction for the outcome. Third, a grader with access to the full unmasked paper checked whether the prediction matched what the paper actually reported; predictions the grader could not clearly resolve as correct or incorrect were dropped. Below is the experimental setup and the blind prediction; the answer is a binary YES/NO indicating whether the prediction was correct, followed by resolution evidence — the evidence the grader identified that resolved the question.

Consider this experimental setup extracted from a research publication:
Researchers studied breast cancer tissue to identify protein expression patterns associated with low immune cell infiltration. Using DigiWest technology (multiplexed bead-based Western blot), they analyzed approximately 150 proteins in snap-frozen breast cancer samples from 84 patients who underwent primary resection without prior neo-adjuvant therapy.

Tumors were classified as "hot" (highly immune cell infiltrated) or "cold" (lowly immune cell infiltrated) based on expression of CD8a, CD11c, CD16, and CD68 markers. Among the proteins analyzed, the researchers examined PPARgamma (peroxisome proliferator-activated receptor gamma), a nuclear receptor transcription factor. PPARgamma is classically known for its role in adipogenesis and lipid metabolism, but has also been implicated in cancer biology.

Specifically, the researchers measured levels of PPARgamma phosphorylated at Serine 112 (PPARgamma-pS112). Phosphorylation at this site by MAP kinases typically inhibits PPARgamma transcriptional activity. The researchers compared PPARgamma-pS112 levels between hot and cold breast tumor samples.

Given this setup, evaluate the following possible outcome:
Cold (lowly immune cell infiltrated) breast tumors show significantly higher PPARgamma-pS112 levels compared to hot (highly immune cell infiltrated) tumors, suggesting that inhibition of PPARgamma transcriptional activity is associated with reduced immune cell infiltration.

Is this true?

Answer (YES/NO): NO